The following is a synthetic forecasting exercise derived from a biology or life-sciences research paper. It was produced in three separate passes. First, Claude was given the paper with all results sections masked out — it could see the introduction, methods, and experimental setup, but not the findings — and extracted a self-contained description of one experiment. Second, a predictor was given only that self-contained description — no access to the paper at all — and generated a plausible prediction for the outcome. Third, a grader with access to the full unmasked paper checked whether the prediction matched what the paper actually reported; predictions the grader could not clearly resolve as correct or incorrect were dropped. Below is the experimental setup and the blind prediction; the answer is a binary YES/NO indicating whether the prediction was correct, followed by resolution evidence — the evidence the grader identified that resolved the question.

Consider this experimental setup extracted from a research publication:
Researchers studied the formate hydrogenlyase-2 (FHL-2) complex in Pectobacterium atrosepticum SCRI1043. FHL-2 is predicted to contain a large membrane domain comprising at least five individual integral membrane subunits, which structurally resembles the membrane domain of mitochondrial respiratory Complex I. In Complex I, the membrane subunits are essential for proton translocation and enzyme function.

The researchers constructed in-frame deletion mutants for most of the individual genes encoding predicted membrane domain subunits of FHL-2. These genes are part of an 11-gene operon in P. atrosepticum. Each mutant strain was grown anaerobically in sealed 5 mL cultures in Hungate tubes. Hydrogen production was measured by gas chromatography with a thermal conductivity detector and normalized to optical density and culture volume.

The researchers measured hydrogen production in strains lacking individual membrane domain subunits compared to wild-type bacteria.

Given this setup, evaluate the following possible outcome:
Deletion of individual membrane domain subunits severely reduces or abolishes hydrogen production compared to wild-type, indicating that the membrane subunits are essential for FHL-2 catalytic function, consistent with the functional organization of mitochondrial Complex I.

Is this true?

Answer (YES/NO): NO